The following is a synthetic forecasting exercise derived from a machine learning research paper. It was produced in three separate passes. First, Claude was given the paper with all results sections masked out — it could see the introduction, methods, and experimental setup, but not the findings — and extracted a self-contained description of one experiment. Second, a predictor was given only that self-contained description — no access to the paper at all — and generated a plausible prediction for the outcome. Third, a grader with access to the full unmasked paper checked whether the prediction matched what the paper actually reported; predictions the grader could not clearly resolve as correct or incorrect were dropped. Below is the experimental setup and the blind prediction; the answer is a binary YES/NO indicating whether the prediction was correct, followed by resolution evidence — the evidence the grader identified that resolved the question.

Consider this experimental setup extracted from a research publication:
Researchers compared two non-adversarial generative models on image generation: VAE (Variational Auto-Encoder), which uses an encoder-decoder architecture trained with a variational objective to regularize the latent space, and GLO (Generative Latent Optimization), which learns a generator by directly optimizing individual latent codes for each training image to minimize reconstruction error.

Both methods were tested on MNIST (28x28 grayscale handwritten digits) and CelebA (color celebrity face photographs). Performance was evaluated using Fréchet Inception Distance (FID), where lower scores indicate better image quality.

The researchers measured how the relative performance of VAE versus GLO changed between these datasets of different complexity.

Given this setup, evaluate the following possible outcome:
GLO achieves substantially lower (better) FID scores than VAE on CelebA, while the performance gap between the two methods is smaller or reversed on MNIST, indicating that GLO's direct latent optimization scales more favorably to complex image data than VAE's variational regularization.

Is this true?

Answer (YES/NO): YES